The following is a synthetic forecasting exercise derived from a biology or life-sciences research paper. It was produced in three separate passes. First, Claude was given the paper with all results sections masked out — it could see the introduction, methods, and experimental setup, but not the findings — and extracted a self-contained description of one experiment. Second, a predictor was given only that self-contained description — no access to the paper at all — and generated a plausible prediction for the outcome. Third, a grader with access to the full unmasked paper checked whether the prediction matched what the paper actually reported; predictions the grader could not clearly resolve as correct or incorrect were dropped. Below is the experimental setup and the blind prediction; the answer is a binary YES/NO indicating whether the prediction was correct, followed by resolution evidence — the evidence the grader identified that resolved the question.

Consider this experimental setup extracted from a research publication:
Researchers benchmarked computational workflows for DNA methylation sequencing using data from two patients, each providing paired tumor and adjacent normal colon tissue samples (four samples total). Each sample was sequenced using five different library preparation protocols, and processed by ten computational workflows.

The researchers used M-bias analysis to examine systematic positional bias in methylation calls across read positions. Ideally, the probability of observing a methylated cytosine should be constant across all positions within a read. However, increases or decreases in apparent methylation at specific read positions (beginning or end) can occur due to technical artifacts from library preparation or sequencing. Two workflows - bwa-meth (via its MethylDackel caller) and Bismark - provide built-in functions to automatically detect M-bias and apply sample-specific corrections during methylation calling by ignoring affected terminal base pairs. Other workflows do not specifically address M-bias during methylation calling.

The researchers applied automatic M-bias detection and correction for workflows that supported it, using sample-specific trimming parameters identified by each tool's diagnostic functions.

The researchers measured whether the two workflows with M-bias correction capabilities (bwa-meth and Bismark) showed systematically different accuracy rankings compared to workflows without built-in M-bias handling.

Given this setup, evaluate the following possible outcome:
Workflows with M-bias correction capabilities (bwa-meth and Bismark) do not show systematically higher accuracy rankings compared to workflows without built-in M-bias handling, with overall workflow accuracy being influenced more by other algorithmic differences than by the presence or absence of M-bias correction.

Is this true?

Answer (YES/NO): YES